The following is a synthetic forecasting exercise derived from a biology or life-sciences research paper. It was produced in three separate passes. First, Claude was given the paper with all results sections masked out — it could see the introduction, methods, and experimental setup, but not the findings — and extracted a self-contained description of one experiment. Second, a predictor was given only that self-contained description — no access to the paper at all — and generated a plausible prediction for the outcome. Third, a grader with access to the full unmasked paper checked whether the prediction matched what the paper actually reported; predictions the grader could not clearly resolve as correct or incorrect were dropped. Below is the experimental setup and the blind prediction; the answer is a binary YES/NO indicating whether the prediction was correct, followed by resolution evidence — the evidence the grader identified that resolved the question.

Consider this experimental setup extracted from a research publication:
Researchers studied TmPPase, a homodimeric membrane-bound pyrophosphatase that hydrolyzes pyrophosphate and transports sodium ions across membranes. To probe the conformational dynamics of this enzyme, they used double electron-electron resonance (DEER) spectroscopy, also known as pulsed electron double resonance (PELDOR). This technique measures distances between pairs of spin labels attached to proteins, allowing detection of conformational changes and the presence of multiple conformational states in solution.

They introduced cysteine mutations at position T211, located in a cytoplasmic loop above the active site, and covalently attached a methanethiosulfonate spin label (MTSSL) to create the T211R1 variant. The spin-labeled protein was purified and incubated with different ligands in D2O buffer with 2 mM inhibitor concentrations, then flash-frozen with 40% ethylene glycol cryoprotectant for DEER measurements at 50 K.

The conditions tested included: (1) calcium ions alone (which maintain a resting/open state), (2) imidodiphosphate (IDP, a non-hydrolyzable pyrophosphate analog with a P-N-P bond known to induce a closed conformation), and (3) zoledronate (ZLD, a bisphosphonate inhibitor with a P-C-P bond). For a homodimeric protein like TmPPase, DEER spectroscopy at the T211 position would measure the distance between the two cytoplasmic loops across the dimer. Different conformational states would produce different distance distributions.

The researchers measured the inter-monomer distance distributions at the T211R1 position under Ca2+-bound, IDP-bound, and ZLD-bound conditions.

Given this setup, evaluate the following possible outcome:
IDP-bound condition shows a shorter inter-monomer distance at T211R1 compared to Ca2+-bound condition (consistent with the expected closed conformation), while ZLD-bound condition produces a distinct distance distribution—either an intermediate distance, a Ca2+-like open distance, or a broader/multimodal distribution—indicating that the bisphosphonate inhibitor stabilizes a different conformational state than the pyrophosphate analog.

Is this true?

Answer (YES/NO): NO